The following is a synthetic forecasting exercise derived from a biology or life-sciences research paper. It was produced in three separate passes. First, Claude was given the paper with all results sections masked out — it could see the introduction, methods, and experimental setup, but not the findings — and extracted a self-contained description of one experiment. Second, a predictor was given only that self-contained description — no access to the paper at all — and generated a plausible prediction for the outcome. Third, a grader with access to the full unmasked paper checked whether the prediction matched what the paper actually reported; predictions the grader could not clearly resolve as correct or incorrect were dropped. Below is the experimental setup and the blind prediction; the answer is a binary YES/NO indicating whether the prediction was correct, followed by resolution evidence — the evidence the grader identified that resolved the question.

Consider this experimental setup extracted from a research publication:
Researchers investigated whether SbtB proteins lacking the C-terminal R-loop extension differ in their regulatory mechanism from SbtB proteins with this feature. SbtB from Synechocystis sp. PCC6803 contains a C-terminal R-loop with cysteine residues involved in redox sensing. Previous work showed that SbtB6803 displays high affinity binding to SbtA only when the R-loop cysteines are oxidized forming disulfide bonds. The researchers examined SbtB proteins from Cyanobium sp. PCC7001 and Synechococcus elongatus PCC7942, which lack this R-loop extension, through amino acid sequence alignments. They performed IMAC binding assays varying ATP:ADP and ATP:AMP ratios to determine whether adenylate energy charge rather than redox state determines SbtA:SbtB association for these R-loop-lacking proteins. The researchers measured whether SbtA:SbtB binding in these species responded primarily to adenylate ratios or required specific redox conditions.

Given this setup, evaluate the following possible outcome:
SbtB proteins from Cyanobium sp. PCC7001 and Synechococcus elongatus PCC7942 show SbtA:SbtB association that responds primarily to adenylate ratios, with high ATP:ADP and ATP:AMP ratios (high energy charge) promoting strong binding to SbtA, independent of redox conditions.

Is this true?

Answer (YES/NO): NO